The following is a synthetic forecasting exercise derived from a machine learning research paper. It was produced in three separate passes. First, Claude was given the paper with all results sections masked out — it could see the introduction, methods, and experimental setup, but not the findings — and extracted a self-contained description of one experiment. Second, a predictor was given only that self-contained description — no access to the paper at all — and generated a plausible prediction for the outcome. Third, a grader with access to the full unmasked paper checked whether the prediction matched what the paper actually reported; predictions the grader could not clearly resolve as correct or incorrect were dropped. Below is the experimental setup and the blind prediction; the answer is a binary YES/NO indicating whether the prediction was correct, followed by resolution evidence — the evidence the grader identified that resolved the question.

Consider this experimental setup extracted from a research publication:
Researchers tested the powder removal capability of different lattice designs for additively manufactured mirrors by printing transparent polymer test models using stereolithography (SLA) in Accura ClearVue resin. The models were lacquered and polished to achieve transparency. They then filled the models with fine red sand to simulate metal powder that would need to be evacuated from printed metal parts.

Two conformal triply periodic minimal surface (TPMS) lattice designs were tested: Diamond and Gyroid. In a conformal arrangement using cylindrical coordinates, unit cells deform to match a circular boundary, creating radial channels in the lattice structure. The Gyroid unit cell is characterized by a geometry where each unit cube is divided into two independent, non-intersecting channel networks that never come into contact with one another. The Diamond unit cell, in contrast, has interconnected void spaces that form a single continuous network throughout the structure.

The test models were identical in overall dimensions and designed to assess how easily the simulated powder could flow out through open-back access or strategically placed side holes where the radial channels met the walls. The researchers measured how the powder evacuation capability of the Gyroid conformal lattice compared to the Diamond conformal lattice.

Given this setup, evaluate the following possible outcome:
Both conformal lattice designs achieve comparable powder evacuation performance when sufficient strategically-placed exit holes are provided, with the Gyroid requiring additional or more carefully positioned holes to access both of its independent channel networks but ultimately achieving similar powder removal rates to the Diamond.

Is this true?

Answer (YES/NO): NO